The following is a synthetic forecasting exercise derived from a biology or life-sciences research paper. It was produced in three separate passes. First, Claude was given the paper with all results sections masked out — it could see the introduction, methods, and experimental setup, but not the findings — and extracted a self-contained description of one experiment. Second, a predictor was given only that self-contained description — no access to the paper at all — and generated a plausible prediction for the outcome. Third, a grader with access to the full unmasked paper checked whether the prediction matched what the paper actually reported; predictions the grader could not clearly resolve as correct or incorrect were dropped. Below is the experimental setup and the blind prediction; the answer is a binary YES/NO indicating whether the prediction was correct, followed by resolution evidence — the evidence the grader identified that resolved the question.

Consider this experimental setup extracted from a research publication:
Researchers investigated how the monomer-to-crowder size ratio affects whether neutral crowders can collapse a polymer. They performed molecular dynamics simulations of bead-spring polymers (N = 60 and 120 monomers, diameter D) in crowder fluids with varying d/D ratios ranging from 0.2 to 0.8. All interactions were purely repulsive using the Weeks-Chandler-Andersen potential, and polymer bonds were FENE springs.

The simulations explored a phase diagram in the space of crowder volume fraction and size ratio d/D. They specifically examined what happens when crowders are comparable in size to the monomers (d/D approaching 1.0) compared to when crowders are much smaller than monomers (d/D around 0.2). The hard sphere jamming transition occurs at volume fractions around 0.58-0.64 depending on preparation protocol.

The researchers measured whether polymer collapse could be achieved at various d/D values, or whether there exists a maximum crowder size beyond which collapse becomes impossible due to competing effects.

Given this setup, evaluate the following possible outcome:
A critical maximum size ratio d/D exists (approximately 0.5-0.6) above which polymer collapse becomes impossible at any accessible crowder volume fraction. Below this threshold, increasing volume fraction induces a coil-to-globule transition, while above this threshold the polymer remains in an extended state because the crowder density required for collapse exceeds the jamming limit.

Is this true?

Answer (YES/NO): YES